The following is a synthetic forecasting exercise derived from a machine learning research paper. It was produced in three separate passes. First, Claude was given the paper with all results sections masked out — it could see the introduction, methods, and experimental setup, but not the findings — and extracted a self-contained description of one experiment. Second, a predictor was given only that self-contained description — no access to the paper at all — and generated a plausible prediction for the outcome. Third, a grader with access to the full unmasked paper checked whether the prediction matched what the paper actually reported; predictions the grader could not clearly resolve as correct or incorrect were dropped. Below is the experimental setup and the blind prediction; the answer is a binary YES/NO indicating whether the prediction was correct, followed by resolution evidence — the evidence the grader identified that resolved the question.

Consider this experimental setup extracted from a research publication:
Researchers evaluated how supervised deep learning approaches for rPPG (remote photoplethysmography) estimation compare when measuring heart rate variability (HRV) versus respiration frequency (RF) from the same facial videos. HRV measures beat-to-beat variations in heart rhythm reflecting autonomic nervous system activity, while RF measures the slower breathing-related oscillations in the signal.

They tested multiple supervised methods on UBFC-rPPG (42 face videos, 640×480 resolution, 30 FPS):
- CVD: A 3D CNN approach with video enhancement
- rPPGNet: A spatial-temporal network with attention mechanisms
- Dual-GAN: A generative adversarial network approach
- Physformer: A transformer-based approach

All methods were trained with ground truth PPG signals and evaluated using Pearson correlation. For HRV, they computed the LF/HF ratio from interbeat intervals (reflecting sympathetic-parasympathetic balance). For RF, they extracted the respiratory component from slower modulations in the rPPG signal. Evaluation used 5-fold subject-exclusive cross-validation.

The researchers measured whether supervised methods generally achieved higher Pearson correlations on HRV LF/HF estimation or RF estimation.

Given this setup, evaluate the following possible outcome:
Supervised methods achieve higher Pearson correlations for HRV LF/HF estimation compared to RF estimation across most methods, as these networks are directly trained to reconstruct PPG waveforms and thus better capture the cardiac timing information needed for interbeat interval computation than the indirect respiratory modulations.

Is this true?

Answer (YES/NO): YES